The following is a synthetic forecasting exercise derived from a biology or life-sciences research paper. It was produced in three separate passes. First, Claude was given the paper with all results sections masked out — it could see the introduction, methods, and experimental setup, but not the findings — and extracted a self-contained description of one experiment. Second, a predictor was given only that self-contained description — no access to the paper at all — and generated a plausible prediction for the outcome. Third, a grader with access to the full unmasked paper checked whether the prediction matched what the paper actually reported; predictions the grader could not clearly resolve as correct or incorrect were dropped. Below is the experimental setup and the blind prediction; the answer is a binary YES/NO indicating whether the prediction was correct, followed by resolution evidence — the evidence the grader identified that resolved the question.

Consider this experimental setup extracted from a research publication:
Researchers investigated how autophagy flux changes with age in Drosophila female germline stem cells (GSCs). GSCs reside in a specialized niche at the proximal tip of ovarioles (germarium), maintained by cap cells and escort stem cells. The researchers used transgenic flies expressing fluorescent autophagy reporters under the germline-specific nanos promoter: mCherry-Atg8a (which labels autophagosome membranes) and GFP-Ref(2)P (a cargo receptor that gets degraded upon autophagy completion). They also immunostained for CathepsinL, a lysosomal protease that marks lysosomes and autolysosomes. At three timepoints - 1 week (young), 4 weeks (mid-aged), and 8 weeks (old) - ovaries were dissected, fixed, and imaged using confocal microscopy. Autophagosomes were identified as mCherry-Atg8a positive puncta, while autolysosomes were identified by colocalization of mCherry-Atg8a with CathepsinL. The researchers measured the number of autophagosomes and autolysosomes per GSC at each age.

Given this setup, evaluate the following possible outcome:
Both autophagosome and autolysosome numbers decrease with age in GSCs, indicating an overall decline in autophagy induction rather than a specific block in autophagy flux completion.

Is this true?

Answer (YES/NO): YES